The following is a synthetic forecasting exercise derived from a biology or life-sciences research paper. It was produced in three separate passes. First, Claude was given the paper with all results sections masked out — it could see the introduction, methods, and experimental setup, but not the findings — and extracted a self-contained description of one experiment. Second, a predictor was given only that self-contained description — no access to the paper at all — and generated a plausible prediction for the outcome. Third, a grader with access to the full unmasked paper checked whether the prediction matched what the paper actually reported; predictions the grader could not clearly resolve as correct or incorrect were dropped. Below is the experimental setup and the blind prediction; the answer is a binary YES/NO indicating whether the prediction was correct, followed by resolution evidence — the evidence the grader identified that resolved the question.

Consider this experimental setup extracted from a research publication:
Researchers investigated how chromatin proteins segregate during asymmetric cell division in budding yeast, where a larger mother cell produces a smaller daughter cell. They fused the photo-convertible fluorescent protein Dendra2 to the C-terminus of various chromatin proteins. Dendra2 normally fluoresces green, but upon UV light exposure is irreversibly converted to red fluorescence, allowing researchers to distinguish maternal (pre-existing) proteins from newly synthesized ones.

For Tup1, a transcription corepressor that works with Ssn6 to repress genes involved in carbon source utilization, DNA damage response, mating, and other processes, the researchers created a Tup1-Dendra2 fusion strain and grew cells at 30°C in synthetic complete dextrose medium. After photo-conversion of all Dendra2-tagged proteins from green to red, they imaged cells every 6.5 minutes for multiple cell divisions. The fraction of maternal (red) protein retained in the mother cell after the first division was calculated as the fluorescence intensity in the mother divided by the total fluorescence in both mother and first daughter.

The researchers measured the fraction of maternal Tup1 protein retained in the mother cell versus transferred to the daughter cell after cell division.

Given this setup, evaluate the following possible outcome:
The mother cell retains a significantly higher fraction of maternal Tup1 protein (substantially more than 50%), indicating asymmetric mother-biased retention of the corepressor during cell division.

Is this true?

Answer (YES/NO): YES